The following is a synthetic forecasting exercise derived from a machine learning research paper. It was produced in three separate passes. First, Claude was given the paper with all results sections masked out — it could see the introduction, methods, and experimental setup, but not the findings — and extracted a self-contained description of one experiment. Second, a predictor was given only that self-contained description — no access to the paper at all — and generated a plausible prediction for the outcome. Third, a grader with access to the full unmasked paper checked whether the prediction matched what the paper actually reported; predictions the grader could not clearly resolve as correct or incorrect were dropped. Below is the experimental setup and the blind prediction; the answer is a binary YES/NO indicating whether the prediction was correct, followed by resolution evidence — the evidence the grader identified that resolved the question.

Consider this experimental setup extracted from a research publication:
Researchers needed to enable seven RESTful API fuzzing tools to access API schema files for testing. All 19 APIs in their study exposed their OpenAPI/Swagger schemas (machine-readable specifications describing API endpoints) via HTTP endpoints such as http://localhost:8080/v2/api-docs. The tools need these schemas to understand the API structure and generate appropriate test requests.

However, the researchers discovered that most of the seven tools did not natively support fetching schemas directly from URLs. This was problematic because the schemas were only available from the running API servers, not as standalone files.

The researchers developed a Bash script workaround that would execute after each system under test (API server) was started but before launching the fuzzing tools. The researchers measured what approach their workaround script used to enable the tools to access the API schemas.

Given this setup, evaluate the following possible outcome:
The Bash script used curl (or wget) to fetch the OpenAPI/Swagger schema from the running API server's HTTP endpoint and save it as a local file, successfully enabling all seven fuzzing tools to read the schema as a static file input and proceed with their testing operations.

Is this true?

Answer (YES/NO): NO